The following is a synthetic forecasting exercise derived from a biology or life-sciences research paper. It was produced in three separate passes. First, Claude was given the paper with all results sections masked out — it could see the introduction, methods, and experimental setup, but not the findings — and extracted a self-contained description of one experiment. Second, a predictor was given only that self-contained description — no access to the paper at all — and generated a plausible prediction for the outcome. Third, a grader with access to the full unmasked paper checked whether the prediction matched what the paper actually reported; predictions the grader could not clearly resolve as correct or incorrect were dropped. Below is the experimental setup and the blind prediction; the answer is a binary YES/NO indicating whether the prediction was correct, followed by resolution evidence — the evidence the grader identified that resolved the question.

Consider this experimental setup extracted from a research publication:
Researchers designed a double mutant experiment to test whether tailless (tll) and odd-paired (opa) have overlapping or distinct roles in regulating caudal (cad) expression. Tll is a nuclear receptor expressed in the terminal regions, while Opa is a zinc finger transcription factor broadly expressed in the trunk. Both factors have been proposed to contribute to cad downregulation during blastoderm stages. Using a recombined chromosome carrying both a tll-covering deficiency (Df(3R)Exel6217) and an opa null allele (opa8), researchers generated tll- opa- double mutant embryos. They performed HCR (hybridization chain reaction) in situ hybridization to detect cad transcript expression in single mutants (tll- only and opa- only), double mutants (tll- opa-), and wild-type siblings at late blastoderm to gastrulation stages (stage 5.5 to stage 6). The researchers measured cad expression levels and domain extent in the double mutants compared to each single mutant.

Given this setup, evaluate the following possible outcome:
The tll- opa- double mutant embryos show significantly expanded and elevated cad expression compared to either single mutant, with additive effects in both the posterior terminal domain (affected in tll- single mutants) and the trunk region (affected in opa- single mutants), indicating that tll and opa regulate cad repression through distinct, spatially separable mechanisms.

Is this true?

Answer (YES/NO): NO